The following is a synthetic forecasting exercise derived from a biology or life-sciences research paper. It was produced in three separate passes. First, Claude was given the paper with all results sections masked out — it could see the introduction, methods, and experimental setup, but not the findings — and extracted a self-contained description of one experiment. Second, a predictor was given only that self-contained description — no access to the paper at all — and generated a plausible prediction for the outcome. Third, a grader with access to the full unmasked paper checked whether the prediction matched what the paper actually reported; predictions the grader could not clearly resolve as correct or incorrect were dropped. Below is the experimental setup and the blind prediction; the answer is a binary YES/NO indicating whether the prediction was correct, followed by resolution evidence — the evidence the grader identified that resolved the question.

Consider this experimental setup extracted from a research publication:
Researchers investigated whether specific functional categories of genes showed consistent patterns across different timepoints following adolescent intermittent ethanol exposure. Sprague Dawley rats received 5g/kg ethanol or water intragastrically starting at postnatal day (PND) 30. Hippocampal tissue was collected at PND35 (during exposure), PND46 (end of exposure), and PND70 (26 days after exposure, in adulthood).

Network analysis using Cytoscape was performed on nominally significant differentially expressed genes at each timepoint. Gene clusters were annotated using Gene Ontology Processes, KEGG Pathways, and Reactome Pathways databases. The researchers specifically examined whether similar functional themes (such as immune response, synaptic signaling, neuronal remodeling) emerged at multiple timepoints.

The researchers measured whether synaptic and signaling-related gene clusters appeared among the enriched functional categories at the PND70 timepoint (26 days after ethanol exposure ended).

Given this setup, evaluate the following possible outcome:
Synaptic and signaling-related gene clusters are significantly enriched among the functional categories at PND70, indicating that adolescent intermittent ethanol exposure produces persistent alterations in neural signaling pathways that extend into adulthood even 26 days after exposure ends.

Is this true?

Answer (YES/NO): NO